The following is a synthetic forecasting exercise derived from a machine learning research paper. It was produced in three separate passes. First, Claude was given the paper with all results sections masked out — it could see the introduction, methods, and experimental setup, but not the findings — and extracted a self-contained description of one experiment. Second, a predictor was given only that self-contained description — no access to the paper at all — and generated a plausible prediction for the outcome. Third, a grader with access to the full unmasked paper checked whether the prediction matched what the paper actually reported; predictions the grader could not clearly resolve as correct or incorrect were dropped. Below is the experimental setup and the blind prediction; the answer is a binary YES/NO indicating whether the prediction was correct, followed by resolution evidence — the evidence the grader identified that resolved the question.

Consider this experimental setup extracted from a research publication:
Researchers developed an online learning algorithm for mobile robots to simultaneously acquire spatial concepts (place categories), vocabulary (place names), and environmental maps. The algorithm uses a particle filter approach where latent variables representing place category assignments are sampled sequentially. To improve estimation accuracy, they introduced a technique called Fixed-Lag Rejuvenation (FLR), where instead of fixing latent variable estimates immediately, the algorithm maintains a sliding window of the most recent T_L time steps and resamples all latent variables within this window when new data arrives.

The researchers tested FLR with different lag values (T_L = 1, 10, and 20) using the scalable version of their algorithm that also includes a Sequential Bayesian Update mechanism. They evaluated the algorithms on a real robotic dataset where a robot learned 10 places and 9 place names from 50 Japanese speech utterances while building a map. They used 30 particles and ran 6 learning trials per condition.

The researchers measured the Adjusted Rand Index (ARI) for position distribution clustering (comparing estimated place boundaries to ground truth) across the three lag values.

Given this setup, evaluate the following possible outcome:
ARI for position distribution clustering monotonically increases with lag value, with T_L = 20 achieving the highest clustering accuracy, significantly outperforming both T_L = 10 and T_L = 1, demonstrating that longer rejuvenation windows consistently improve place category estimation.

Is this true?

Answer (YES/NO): YES